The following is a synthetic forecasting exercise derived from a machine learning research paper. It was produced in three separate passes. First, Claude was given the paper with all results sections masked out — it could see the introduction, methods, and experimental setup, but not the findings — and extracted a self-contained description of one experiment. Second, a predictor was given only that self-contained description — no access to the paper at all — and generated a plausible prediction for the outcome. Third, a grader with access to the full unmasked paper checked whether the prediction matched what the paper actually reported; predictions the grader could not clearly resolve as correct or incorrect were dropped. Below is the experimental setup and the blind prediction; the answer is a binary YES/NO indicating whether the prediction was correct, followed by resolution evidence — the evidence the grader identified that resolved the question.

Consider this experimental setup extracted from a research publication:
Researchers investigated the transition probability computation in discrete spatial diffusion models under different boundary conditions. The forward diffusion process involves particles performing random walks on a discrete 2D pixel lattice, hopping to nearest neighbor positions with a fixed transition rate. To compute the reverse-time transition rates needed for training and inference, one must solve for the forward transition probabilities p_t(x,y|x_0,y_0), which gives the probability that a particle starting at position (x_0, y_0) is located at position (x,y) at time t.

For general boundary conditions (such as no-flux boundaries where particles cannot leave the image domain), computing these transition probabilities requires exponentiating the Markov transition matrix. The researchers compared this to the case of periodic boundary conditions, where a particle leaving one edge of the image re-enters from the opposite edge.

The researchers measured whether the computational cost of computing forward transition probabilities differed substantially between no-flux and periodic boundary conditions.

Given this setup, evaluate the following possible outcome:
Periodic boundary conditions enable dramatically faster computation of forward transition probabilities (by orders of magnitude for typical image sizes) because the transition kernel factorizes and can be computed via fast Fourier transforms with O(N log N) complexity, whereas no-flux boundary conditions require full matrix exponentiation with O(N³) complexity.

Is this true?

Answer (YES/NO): YES